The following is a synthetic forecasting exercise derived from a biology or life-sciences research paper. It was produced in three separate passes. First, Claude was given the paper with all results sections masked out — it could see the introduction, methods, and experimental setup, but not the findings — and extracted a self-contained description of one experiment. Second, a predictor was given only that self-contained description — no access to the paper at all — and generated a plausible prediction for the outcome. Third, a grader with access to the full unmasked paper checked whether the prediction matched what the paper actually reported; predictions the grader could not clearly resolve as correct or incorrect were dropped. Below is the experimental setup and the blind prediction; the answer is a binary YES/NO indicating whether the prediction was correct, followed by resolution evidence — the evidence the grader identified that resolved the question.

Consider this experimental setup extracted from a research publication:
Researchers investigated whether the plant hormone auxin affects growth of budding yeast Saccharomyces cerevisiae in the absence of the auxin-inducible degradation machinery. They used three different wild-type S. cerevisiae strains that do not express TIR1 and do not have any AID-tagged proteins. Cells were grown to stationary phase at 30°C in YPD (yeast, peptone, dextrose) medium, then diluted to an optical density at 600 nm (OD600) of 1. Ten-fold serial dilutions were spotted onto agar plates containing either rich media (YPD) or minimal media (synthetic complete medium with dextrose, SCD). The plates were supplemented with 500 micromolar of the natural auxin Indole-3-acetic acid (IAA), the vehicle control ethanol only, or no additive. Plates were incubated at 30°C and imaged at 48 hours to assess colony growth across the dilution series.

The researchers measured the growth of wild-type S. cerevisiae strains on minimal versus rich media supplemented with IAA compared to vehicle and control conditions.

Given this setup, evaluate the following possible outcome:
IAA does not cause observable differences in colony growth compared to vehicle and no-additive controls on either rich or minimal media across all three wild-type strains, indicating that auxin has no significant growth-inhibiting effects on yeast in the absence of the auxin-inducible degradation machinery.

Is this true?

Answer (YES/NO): NO